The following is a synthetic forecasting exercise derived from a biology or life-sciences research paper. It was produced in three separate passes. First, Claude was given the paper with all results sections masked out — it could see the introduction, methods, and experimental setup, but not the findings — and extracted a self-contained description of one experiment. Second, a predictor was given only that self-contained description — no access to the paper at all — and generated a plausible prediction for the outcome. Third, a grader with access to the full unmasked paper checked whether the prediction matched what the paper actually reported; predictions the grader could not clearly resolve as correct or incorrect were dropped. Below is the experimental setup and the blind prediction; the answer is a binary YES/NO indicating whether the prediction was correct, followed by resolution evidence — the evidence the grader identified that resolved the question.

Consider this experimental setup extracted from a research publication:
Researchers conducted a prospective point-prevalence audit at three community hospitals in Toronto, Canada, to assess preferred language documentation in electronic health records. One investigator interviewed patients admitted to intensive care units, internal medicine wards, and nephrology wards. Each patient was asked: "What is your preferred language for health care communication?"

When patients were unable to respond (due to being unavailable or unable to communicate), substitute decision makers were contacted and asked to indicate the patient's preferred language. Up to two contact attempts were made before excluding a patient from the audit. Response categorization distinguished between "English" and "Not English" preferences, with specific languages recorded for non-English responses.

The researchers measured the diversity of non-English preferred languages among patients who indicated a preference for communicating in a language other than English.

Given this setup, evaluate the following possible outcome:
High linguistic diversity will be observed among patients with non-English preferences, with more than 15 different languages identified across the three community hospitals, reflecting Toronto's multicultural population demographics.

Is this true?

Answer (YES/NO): YES